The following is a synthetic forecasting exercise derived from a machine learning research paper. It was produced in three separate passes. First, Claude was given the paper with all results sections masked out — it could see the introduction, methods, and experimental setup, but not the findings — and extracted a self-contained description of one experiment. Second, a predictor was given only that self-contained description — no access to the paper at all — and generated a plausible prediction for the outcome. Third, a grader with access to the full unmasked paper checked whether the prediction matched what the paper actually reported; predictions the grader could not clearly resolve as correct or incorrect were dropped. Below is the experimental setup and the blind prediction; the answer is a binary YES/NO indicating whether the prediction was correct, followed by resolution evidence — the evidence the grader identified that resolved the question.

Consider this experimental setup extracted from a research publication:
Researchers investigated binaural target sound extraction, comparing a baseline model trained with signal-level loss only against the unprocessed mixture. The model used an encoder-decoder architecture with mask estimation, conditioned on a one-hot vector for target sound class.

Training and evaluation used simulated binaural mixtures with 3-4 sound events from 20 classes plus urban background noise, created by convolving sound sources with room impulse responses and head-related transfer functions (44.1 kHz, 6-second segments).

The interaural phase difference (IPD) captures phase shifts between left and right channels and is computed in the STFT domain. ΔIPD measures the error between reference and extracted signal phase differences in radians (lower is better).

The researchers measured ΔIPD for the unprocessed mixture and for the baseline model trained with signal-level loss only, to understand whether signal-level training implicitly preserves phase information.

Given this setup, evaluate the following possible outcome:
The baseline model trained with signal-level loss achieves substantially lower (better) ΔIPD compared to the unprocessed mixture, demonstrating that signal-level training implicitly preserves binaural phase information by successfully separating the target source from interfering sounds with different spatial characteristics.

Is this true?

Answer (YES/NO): NO